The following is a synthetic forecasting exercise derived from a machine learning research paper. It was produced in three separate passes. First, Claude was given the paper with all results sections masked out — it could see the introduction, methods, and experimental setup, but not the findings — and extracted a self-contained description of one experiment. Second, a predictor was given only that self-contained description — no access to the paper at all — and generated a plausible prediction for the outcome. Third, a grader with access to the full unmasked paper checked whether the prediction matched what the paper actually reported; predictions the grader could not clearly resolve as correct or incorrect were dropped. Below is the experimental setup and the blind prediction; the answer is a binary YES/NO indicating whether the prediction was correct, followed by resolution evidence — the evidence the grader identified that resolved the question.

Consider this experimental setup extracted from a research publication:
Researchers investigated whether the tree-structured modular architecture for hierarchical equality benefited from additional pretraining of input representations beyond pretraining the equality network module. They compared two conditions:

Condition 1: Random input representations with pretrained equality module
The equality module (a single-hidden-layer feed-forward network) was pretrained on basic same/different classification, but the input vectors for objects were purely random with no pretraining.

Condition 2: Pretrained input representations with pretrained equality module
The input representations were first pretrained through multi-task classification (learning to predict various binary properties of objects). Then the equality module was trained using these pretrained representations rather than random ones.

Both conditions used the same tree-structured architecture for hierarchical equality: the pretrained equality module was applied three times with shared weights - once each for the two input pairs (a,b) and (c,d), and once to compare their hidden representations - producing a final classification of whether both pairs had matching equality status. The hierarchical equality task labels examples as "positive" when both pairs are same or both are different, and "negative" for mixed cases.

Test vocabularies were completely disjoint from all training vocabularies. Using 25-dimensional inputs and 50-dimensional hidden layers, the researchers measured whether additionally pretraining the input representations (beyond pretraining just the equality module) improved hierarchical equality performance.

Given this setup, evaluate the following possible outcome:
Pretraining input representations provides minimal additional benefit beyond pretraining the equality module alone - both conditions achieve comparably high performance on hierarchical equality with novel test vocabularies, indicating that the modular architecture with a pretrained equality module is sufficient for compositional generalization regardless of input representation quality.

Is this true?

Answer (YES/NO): NO